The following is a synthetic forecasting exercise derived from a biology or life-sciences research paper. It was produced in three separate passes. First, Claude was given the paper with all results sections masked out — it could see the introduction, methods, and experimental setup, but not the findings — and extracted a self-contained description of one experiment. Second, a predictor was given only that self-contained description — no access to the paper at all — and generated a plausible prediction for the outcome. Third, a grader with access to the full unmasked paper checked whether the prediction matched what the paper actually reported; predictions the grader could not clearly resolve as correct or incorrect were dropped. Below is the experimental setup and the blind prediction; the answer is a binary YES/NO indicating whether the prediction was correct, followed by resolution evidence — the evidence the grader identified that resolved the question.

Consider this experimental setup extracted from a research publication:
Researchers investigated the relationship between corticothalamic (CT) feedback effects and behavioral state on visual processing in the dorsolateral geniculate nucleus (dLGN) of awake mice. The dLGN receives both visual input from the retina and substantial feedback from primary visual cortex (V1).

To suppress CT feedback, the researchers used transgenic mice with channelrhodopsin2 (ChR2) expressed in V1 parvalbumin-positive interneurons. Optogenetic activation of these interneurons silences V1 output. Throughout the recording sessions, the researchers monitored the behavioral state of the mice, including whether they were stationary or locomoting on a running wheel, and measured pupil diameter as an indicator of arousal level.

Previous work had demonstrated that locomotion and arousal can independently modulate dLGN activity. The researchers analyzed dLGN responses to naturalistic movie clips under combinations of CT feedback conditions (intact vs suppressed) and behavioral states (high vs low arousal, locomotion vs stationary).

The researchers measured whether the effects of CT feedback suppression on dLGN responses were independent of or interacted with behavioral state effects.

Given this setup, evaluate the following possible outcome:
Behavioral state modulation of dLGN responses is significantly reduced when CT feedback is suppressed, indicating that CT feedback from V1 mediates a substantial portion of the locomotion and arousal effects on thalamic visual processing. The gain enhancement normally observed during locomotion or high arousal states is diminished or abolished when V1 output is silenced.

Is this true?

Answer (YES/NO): NO